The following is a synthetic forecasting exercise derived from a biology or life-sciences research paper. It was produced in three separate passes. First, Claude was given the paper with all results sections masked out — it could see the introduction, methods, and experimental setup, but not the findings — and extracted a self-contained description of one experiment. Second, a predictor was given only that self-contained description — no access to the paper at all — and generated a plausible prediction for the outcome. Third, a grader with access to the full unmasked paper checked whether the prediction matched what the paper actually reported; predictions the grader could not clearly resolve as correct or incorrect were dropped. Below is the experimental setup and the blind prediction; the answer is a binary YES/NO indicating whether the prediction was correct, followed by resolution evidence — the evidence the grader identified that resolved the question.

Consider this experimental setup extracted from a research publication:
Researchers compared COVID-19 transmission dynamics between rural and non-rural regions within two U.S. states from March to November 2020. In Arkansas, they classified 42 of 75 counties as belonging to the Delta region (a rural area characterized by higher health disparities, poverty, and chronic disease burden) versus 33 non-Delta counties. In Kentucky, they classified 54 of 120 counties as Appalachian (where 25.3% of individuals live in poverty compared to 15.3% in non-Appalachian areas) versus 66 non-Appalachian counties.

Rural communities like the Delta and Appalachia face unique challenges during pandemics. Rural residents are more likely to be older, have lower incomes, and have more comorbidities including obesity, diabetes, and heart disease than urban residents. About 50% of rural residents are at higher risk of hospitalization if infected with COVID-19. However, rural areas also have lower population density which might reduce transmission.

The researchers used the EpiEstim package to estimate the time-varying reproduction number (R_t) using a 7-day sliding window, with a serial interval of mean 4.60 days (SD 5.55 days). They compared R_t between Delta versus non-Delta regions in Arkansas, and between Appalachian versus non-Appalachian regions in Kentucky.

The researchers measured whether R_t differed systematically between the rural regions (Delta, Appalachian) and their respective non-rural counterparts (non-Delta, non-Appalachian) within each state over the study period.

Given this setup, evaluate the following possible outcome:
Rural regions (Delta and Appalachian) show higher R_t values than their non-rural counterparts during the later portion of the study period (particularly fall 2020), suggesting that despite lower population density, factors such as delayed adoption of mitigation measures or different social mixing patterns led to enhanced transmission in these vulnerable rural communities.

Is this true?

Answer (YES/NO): NO